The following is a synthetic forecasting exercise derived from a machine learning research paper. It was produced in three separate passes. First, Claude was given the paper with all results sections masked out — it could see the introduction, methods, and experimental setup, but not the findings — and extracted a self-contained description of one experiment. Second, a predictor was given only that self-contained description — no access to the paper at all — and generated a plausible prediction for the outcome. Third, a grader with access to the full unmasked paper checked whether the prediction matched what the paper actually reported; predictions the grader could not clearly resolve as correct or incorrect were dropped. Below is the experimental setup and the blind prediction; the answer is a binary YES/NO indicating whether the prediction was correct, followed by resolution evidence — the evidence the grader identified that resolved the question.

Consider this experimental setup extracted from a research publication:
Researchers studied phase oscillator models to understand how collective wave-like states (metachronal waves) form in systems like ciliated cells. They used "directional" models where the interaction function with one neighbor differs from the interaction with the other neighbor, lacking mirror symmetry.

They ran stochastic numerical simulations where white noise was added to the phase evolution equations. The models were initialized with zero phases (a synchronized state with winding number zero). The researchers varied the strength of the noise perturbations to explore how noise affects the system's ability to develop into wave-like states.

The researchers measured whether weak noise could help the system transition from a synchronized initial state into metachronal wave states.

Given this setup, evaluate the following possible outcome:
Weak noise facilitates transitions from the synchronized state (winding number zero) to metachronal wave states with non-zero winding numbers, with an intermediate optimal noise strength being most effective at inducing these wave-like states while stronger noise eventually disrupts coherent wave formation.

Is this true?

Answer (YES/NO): YES